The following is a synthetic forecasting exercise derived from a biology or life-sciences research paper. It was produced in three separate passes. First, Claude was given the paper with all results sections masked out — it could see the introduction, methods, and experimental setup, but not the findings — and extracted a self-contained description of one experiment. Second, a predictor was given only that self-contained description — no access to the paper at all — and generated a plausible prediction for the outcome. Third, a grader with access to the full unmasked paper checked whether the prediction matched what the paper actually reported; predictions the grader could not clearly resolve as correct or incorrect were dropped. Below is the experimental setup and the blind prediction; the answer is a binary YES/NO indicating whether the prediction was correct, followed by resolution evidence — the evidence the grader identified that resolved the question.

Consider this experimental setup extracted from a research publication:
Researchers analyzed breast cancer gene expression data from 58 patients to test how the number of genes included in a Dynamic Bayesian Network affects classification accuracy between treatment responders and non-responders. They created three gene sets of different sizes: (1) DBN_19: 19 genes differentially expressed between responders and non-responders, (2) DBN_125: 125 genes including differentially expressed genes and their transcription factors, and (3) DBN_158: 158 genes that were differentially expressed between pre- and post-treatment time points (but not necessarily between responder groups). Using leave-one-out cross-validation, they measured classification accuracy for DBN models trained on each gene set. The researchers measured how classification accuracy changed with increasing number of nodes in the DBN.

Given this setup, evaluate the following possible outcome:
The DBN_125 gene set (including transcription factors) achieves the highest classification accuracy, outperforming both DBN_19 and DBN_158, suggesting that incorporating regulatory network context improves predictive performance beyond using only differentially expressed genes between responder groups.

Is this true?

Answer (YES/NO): NO